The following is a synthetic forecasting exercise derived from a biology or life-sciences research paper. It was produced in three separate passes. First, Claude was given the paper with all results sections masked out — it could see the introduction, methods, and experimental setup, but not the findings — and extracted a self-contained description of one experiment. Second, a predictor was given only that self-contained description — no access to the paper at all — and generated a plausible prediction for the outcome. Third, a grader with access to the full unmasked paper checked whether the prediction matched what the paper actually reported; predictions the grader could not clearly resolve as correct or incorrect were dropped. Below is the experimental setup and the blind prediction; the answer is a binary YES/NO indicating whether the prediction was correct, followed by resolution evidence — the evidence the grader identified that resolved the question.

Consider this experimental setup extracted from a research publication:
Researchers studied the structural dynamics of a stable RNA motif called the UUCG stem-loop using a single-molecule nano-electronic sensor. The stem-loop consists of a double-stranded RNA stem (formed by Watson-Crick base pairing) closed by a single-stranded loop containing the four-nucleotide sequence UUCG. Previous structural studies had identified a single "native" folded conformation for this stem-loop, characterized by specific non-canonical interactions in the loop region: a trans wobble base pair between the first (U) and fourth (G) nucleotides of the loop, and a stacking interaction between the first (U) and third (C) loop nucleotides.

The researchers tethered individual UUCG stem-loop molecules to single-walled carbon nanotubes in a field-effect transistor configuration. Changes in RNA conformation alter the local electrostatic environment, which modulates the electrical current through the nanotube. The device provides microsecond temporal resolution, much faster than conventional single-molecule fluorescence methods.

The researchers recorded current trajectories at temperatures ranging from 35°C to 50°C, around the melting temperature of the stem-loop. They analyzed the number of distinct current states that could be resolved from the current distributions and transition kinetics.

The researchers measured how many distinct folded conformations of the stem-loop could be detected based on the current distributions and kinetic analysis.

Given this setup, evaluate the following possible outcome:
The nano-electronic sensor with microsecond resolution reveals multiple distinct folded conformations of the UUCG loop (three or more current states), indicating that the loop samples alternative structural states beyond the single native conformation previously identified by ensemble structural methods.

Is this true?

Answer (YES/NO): NO